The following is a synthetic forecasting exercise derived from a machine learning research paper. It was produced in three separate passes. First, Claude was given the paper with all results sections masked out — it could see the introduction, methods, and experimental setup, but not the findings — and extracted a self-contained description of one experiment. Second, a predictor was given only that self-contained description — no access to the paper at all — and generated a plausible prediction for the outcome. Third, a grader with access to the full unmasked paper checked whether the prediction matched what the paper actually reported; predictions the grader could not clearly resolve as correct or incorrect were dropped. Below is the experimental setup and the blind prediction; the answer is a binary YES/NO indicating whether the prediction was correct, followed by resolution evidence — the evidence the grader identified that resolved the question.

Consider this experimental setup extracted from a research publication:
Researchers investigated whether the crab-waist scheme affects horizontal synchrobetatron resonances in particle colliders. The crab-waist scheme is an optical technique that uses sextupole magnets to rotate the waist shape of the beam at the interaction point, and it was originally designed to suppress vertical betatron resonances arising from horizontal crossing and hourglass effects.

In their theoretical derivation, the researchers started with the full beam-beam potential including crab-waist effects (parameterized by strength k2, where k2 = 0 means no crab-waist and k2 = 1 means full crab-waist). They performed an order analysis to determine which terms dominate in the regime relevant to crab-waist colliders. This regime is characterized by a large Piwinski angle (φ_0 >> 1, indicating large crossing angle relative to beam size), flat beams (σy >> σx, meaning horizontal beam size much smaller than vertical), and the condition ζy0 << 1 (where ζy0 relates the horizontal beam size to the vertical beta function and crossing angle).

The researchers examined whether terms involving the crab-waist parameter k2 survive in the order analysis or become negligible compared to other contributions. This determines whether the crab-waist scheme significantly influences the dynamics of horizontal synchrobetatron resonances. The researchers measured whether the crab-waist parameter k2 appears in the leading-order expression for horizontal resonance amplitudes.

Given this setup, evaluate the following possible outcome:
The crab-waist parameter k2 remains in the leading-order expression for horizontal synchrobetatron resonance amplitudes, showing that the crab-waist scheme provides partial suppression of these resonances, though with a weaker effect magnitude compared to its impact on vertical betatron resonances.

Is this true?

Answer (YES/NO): NO